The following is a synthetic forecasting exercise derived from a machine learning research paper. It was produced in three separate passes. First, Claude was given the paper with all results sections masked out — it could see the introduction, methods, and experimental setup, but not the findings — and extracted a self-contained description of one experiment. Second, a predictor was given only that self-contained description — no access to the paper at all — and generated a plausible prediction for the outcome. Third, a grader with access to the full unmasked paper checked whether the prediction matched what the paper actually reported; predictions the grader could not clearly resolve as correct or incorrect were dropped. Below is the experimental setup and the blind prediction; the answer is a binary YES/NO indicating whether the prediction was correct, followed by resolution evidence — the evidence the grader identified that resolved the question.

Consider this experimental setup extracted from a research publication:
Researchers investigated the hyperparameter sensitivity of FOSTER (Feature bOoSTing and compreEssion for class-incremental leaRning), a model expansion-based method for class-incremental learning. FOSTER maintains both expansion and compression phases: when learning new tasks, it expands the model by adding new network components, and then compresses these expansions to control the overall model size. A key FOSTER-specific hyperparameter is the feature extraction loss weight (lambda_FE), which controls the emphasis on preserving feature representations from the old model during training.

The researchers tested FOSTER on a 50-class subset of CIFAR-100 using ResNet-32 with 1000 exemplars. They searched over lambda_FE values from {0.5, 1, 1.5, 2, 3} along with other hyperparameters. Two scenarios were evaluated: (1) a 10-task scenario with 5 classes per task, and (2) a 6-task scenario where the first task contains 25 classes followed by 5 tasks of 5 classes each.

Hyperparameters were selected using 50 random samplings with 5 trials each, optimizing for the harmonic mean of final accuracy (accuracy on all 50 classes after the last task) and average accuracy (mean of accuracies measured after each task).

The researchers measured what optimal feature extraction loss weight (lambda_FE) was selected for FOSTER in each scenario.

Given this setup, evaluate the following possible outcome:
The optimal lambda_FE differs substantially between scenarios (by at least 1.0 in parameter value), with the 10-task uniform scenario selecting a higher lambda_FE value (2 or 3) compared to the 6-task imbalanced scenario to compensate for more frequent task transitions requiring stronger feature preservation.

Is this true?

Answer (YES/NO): NO